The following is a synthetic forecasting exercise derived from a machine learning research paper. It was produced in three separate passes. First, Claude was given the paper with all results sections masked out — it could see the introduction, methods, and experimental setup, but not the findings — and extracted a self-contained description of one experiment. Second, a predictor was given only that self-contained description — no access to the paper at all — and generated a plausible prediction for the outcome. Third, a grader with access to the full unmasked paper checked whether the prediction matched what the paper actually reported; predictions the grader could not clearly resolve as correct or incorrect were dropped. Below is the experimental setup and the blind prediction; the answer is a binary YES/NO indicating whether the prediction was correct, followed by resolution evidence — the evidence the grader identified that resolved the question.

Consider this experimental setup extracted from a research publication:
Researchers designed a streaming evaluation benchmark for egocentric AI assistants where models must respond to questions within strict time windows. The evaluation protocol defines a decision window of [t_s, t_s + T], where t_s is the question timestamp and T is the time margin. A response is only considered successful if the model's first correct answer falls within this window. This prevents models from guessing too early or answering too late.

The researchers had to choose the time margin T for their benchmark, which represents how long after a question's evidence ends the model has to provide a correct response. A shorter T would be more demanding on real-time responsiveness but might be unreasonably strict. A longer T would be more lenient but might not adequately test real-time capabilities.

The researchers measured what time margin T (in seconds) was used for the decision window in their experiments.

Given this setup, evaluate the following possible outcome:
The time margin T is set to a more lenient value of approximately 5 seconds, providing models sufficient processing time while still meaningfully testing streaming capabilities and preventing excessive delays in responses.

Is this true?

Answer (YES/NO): YES